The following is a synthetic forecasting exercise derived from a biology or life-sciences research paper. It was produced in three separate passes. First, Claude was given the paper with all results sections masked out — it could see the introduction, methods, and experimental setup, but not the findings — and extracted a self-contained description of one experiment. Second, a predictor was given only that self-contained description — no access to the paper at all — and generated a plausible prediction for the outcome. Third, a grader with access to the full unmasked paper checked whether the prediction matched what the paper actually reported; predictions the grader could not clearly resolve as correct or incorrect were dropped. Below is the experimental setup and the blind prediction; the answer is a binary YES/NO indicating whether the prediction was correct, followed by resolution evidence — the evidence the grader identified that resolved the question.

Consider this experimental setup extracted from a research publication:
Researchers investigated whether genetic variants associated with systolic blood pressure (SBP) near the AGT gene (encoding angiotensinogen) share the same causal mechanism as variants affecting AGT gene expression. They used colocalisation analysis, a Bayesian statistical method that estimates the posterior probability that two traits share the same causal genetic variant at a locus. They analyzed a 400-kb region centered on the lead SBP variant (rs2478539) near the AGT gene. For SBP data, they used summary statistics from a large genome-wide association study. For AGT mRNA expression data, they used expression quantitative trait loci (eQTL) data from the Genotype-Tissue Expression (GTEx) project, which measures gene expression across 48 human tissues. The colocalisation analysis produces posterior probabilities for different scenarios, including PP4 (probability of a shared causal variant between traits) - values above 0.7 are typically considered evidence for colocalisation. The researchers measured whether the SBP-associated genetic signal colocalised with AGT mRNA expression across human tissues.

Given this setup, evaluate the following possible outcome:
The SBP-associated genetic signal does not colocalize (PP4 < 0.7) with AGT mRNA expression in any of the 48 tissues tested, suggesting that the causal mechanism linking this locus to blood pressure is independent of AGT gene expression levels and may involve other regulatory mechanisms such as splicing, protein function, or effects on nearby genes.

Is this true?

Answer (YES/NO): NO